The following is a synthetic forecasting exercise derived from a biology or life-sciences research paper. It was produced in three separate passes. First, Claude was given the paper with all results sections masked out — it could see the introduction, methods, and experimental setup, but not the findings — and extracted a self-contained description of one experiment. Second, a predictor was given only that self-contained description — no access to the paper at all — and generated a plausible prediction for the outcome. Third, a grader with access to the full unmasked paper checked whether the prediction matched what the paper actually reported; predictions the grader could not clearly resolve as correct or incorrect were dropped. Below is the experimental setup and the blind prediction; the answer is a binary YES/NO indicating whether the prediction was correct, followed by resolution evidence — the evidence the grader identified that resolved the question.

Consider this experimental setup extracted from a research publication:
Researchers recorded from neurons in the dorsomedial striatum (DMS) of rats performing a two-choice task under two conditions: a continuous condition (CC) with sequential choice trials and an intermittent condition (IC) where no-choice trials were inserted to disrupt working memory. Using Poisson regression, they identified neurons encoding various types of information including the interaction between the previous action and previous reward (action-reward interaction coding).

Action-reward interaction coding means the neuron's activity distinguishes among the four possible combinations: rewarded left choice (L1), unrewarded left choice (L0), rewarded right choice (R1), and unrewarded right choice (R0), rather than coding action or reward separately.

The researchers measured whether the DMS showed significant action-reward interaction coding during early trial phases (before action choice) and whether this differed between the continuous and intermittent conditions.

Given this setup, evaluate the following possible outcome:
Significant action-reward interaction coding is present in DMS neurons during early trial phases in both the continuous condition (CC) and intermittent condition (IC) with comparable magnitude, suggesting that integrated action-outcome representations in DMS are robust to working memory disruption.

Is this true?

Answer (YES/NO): NO